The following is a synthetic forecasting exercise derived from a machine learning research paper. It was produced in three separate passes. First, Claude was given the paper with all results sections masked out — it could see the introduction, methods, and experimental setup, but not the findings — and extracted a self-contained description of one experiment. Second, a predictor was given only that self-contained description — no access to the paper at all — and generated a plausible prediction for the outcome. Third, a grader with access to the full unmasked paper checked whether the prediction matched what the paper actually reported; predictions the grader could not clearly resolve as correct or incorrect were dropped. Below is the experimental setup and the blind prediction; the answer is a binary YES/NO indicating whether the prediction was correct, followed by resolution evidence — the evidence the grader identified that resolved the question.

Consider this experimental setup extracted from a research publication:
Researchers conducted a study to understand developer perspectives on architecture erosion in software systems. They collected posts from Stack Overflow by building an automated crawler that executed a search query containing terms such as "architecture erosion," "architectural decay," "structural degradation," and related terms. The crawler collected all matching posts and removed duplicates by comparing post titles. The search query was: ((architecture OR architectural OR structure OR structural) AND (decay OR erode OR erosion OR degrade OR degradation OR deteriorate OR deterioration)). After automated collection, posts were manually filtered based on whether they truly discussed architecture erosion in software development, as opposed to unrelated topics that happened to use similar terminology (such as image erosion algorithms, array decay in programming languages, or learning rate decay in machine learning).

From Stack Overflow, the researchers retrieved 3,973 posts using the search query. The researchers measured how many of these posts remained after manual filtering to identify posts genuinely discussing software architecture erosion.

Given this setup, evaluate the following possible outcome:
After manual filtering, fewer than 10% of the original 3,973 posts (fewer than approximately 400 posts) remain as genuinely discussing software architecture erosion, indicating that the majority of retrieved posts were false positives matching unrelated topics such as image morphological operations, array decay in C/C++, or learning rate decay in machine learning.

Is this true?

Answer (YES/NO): YES